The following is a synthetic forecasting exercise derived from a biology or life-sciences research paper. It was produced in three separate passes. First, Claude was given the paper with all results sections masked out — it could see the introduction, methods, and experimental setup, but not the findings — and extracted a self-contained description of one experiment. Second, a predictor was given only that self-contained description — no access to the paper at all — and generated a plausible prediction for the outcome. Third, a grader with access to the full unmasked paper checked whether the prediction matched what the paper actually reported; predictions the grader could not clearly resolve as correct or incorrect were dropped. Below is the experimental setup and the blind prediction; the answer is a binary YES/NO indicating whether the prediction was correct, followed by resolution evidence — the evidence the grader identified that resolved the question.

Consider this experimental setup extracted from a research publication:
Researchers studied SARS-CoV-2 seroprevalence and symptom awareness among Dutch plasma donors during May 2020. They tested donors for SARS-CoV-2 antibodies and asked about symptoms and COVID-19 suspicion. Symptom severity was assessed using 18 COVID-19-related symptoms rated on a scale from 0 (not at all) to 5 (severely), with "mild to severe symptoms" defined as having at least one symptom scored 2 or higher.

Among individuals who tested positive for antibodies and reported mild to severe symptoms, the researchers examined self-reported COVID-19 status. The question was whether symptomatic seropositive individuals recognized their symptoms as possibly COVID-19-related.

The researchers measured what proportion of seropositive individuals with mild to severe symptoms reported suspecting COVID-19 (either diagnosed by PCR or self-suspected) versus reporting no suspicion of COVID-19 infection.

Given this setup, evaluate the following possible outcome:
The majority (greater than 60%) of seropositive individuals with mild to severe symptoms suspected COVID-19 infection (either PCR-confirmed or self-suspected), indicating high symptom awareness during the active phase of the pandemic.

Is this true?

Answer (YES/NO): YES